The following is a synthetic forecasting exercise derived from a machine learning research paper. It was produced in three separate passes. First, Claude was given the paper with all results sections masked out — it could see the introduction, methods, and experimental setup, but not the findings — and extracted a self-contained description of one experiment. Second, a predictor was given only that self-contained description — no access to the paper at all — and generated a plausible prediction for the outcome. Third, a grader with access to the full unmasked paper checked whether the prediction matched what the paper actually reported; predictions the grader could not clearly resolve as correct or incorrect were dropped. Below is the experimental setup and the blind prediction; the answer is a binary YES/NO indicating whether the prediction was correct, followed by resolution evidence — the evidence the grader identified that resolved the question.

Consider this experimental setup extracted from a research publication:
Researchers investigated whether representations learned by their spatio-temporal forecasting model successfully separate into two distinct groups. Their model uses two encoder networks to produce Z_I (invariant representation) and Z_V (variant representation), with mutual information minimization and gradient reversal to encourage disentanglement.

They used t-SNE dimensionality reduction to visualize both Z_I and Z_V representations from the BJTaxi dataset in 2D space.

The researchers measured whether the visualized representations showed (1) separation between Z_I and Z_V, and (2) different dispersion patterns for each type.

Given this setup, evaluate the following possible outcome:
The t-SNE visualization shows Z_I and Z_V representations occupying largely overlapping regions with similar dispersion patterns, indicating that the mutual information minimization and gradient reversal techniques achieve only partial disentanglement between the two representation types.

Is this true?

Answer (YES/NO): NO